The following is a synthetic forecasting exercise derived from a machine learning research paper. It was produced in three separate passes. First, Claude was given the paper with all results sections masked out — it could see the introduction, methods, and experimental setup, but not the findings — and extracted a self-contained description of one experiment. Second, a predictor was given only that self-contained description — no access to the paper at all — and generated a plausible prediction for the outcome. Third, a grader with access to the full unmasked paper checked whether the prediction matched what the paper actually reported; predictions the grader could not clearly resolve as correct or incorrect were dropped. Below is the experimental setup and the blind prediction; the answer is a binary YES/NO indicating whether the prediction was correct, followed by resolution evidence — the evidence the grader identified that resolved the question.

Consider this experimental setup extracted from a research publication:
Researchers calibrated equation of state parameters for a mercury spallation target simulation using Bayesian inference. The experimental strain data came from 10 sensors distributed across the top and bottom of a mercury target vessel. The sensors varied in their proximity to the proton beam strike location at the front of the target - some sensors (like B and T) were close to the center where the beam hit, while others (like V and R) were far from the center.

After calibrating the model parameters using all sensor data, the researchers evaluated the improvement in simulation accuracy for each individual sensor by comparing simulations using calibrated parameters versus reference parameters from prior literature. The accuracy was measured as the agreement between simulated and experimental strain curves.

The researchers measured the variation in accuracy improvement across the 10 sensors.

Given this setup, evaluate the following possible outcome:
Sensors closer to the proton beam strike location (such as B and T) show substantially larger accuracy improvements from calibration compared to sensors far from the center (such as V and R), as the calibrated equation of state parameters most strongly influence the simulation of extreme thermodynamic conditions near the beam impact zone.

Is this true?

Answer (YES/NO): NO